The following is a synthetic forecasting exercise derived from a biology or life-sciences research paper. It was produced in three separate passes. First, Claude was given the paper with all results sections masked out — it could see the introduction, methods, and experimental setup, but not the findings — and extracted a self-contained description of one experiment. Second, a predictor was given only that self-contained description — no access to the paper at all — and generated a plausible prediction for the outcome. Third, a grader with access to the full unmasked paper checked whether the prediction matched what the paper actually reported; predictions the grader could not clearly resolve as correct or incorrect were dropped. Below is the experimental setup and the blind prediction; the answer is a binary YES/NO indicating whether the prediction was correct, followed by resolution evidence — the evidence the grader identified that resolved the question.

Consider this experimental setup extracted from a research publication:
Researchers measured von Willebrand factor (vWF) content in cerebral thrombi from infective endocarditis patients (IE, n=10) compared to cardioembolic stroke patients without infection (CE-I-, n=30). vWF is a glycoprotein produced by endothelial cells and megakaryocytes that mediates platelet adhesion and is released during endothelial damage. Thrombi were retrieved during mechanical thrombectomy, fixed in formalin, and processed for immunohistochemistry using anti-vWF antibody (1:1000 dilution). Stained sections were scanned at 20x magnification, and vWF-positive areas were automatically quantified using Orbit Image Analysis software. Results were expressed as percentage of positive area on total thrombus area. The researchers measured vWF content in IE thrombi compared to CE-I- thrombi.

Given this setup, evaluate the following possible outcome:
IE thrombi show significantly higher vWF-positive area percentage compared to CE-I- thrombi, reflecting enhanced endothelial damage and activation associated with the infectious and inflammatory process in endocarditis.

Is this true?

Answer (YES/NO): YES